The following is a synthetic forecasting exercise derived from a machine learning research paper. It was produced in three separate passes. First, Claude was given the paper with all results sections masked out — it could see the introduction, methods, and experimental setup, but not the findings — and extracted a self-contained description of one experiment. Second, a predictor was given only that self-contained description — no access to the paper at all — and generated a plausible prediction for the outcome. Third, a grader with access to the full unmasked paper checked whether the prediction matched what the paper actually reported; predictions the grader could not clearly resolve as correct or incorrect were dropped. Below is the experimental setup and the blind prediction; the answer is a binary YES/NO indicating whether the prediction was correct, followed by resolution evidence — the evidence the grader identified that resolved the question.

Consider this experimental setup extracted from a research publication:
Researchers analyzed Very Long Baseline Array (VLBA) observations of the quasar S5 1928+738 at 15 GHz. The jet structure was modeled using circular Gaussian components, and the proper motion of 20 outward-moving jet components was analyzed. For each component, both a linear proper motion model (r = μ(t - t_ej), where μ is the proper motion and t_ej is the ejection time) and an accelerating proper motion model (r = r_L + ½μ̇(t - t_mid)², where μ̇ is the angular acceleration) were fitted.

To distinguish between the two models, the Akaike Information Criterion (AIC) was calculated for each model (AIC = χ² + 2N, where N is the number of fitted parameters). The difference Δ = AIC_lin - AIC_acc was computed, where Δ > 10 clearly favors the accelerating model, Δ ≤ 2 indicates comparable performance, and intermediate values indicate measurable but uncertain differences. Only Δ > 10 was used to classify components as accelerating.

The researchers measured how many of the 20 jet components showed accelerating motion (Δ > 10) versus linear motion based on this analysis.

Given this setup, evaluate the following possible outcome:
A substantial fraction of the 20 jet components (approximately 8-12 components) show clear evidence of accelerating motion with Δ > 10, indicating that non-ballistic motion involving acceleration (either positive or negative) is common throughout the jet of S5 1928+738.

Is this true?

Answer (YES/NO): YES